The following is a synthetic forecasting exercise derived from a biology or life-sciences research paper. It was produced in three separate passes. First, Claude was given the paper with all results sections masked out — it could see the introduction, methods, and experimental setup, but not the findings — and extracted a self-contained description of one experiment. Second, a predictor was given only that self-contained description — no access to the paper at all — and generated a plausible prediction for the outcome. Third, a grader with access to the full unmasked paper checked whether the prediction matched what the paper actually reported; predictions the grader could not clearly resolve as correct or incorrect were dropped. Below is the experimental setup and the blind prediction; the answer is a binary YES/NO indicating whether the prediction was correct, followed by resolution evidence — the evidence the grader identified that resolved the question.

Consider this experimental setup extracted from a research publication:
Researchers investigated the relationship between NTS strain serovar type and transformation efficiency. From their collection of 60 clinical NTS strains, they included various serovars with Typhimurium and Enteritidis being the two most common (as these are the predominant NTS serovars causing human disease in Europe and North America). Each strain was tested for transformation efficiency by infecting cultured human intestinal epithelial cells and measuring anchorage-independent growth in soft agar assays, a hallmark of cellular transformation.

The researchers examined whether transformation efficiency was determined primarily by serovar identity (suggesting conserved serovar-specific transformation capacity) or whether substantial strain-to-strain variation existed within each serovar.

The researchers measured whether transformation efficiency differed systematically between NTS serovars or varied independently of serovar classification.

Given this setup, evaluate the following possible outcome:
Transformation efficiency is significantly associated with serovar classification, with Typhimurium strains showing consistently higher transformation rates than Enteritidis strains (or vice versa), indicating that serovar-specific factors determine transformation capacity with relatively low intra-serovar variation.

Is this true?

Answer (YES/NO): NO